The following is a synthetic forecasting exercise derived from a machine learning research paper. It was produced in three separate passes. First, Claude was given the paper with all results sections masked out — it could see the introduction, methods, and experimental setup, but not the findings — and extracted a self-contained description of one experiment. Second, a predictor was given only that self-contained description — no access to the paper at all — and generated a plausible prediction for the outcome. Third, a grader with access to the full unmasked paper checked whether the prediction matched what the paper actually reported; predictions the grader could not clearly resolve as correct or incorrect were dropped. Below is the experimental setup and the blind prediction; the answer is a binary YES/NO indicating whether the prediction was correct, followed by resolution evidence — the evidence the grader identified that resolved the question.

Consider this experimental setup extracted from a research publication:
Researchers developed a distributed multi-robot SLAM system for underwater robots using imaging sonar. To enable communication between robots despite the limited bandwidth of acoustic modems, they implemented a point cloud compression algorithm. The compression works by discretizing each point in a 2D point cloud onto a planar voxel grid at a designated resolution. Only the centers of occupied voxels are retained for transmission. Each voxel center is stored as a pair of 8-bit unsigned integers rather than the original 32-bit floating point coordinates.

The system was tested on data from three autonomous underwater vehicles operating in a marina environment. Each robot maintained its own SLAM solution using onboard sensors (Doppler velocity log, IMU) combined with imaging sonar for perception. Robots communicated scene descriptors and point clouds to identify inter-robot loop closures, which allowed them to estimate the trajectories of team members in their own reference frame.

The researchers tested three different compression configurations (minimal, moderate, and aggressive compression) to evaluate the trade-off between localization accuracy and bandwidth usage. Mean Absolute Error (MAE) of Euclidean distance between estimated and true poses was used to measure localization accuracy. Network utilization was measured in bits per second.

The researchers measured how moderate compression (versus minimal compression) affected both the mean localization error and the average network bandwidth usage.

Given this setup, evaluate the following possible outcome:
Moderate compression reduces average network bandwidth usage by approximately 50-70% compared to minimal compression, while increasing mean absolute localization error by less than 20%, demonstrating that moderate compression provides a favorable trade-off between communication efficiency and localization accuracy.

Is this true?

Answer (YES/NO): NO